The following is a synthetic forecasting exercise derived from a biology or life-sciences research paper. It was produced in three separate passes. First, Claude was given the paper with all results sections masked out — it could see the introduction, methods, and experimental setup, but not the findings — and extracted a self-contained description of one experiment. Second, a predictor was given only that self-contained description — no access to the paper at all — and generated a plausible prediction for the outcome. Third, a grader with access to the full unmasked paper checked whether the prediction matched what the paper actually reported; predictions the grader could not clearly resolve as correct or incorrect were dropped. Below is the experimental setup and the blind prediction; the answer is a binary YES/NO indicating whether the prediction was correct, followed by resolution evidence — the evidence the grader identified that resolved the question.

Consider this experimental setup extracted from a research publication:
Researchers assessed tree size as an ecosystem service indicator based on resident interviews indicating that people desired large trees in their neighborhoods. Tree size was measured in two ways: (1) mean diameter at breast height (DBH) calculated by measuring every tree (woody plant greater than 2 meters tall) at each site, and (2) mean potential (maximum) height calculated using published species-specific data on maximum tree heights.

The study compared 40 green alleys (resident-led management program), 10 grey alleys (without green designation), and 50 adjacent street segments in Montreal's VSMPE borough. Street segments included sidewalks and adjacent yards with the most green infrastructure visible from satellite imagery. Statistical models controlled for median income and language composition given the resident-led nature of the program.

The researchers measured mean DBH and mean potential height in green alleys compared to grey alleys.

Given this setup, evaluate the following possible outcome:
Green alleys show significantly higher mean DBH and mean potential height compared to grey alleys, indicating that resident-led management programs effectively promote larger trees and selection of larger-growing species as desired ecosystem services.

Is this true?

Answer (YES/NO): NO